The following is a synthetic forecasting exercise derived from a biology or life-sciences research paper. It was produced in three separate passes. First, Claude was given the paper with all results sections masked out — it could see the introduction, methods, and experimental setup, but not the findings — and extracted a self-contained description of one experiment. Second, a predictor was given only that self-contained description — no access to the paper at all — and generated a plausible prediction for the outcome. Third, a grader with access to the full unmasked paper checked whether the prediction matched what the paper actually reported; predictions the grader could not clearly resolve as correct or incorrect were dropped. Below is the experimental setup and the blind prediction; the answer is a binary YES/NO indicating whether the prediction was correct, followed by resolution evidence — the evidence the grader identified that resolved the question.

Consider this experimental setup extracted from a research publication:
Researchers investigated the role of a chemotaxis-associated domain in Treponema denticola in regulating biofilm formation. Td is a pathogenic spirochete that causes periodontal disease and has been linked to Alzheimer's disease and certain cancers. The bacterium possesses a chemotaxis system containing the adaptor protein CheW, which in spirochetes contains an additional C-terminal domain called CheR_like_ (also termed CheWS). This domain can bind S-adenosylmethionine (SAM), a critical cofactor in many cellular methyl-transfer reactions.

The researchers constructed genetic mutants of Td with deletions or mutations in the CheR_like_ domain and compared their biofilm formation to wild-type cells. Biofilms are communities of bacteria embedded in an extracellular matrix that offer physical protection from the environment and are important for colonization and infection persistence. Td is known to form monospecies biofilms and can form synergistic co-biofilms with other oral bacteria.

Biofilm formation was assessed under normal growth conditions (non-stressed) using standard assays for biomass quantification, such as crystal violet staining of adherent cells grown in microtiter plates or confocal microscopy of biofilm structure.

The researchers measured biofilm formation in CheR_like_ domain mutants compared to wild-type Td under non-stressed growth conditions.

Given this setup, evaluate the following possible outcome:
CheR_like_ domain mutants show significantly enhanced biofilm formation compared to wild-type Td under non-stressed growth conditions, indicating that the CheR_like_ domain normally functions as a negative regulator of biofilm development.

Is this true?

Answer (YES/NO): NO